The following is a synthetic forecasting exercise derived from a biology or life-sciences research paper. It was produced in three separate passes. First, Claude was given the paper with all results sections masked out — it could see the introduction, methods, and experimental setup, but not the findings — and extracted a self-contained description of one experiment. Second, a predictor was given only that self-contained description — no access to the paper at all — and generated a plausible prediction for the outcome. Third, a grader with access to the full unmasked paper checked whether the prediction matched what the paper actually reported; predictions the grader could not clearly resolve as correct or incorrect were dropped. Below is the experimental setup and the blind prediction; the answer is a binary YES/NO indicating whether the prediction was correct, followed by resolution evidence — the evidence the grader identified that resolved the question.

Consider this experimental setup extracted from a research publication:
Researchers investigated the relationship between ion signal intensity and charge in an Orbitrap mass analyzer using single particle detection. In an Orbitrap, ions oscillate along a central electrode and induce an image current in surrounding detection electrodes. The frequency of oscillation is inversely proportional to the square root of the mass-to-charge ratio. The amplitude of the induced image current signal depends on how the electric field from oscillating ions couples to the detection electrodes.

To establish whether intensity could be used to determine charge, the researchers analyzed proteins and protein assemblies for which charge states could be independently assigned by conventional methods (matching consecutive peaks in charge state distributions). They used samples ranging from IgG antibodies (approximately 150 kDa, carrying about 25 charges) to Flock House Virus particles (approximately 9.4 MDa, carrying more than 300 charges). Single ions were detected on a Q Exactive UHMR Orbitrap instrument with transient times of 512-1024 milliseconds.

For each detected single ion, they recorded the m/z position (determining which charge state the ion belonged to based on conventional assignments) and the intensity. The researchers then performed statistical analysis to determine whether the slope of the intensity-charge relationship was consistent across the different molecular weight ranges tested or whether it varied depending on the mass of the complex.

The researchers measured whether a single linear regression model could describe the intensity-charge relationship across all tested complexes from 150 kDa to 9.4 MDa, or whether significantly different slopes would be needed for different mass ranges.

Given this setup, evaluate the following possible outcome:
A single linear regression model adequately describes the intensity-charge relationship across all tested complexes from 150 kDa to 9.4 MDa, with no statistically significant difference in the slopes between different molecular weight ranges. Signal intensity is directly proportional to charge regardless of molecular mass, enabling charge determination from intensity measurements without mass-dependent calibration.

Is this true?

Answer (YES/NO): YES